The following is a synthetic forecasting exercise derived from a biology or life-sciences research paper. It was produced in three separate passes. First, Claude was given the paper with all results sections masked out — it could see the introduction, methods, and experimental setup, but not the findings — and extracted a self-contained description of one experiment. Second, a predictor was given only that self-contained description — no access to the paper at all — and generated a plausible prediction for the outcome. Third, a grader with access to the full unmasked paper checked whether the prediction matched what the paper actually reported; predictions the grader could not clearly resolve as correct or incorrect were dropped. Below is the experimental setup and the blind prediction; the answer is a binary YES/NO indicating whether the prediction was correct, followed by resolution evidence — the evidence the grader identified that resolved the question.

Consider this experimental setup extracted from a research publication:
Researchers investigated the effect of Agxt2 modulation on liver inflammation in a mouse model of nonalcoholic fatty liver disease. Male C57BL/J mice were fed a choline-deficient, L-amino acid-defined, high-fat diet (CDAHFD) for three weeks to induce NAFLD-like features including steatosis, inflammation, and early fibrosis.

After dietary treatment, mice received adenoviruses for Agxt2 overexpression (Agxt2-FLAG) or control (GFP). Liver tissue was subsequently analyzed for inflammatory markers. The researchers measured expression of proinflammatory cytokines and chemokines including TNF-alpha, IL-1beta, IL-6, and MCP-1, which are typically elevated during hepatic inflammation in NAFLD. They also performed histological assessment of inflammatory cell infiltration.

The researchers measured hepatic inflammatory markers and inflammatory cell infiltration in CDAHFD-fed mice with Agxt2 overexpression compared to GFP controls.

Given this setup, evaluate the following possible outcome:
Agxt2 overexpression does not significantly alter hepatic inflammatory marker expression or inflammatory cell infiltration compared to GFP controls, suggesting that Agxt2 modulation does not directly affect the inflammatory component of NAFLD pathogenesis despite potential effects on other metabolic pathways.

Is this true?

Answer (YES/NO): NO